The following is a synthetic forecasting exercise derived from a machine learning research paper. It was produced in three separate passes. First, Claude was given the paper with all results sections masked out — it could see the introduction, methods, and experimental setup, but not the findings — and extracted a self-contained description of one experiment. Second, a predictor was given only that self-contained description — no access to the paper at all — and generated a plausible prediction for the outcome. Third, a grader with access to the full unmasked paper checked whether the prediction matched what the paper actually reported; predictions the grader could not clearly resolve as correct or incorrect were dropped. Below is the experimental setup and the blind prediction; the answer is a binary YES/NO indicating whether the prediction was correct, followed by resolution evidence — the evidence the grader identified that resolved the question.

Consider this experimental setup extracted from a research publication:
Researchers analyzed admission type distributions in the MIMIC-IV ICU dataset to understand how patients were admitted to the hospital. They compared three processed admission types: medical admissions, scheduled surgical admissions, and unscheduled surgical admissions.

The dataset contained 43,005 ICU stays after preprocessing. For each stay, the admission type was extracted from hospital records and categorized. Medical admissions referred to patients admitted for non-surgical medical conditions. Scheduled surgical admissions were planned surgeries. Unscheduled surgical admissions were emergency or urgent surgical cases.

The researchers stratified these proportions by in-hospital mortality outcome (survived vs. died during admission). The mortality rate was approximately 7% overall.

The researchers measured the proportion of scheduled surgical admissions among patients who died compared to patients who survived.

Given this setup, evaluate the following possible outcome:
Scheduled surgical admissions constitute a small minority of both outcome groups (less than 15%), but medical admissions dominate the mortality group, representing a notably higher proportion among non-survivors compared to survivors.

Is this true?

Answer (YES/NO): YES